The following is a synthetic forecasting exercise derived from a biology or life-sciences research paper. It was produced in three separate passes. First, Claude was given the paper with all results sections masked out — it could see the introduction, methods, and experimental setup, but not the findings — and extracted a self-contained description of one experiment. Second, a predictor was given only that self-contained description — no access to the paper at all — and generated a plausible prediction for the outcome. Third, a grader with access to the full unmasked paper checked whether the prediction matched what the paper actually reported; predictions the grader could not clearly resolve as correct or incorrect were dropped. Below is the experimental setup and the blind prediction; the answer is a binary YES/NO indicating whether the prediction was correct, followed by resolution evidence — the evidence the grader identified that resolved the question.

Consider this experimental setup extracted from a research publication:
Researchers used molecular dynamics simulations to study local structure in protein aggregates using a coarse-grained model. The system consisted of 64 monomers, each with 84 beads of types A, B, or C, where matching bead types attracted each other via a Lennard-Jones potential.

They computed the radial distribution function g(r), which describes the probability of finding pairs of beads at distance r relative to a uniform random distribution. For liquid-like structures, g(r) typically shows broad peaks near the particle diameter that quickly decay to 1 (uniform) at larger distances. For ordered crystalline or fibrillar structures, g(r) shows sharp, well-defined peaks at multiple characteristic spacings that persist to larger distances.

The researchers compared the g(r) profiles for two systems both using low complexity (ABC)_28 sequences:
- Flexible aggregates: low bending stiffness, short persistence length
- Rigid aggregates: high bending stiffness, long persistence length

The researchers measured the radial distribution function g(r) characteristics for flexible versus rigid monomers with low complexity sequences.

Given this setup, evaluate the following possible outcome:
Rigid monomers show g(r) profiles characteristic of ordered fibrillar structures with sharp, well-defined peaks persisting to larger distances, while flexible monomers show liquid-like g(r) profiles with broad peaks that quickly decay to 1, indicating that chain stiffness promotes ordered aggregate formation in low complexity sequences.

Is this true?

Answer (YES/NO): YES